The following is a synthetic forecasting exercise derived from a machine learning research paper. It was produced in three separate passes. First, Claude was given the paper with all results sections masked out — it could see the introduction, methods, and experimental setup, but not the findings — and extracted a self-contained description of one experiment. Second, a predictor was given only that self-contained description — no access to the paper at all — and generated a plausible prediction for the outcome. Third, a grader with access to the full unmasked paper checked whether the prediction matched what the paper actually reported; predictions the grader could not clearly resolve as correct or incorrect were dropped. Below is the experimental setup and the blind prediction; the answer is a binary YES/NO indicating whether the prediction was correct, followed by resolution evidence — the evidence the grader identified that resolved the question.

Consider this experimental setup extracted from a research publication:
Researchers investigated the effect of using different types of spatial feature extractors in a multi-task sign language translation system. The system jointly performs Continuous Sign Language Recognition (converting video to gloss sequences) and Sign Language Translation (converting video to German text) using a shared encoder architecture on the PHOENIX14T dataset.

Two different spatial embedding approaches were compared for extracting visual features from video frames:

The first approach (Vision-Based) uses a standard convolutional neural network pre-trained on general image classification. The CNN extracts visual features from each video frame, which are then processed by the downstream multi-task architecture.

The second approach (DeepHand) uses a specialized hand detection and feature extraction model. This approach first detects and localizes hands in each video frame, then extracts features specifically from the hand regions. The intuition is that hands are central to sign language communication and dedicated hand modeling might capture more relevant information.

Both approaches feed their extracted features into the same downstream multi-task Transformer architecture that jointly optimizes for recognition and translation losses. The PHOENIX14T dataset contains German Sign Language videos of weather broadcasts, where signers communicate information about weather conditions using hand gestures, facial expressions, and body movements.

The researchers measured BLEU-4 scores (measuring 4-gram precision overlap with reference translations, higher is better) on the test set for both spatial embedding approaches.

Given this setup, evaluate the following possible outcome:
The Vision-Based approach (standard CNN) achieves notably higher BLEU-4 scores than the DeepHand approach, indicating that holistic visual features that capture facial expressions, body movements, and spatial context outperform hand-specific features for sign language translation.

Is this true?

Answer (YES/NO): NO